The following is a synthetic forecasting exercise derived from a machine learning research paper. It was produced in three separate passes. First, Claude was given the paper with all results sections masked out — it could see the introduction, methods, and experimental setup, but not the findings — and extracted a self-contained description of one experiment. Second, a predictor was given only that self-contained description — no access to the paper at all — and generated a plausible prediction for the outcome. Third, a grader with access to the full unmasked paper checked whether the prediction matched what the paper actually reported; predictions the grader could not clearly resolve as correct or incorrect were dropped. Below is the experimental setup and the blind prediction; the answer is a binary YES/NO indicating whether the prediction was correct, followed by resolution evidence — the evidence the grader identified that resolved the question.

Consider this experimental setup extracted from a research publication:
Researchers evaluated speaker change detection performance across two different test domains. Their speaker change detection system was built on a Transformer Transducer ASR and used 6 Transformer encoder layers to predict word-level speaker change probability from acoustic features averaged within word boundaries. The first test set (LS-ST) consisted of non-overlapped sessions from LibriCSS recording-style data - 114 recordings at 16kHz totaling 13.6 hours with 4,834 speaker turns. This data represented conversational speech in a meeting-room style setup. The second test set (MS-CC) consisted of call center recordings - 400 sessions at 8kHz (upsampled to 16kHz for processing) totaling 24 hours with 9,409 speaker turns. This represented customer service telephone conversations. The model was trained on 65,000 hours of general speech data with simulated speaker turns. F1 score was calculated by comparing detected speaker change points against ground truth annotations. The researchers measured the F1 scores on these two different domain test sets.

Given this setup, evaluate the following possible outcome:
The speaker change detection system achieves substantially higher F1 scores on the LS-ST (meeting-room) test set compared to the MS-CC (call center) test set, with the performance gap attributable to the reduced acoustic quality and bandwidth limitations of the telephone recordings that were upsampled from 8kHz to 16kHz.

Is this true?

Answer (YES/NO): NO